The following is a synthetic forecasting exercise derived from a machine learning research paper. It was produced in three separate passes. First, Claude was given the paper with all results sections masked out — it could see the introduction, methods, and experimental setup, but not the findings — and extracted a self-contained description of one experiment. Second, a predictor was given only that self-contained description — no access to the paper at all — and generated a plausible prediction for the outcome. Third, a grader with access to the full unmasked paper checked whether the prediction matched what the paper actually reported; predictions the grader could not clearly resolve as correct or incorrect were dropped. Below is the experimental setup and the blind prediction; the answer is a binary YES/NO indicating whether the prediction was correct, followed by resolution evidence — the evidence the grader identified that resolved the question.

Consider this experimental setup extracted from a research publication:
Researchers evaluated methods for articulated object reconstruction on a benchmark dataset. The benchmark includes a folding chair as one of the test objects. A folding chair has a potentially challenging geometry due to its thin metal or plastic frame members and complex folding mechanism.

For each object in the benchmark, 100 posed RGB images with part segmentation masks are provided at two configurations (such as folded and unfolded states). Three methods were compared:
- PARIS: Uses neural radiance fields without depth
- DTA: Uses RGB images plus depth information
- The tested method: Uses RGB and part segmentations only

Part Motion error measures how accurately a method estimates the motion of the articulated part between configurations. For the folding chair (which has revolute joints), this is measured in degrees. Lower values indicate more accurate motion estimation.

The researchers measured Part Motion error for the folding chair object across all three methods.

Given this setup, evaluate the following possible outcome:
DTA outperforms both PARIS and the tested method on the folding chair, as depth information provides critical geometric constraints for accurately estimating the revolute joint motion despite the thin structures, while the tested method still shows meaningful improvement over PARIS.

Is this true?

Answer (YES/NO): NO